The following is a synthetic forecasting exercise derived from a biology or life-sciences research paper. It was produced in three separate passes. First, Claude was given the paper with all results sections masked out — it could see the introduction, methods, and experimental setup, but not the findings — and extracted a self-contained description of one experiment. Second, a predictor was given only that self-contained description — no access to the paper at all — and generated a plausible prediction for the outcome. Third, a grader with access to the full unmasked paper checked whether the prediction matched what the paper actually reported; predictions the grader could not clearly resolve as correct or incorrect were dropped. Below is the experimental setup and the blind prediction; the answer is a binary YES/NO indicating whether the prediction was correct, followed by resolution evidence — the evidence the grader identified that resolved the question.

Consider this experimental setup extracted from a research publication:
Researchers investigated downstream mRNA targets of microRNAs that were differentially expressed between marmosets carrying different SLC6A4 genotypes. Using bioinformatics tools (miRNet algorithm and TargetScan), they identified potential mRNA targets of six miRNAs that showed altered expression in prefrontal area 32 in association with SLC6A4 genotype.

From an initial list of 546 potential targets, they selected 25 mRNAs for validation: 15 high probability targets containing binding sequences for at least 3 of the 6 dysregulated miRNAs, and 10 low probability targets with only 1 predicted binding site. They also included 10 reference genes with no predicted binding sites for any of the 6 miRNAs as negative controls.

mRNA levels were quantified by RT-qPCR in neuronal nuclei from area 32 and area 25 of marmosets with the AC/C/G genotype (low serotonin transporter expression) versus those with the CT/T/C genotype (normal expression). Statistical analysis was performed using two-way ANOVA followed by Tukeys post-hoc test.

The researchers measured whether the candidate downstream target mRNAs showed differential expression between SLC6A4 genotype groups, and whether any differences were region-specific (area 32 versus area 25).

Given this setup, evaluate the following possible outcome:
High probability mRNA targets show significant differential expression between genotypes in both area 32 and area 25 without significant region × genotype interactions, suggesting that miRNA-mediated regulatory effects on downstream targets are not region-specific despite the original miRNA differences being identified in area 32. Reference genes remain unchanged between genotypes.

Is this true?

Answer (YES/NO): NO